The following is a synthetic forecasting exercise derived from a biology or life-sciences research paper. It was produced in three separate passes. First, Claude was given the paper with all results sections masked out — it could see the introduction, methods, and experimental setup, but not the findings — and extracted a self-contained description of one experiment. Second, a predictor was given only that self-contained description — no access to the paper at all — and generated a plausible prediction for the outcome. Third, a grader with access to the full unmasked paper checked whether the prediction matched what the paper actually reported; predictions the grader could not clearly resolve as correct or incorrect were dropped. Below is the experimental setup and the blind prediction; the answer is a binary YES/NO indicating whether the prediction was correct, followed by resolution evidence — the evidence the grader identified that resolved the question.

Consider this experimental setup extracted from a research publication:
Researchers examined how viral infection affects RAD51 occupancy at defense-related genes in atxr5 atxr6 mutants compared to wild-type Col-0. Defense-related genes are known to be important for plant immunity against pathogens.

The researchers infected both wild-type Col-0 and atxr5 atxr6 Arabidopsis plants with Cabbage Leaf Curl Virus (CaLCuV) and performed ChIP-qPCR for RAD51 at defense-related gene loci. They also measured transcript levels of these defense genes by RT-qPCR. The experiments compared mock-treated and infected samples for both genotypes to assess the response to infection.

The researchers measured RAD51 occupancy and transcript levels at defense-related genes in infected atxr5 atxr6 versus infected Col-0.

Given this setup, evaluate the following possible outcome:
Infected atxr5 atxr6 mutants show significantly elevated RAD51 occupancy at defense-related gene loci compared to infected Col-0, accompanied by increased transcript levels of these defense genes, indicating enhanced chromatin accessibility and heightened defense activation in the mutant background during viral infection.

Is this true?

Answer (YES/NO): YES